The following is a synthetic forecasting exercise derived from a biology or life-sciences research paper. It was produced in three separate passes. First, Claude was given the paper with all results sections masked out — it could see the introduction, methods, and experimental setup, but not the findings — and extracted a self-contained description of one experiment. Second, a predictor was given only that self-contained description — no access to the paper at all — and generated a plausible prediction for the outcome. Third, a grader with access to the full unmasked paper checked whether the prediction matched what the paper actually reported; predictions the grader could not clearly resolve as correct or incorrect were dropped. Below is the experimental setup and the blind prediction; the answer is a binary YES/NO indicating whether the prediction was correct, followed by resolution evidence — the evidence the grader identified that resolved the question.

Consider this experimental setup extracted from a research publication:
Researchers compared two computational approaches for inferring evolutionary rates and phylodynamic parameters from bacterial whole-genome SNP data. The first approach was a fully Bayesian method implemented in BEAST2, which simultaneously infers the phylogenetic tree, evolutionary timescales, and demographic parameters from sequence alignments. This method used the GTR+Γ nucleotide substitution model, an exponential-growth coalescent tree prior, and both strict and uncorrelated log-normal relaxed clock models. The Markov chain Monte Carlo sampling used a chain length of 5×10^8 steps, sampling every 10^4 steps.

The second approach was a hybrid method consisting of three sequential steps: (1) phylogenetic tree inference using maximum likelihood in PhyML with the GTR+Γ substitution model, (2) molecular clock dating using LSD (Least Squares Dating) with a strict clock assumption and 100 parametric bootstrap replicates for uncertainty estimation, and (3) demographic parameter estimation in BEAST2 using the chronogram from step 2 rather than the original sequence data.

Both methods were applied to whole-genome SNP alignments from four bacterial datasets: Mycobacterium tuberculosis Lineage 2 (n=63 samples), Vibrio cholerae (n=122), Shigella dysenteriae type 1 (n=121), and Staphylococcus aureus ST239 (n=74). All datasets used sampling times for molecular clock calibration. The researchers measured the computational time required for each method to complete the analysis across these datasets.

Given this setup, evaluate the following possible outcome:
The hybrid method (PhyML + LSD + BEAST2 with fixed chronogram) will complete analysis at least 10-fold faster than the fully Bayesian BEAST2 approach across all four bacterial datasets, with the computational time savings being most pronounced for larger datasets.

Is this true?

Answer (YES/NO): NO